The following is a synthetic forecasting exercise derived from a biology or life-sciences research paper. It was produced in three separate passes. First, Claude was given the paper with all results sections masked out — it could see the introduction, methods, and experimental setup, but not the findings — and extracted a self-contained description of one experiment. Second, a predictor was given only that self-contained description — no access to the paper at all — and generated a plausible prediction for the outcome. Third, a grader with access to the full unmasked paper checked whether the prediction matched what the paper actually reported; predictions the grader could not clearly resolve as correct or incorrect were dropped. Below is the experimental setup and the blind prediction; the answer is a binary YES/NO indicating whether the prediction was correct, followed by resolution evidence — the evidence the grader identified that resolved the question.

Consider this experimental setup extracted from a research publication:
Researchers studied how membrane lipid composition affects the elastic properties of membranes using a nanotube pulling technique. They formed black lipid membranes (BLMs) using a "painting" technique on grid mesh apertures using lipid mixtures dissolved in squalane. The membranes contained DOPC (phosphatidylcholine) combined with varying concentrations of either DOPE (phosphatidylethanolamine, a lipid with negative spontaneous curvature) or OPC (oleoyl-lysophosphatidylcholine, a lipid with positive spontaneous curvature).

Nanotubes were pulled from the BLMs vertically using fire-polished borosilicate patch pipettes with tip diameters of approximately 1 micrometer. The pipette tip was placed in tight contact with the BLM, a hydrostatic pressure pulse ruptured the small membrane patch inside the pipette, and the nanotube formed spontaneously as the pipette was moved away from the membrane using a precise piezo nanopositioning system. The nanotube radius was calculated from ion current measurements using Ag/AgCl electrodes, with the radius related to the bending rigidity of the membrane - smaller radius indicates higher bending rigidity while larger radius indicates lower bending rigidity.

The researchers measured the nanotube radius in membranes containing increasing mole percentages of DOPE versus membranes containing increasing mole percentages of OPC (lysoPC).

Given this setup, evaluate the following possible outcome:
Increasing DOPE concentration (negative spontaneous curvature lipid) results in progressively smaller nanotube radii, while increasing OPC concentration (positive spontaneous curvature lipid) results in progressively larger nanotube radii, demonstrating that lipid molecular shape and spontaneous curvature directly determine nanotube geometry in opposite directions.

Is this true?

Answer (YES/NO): NO